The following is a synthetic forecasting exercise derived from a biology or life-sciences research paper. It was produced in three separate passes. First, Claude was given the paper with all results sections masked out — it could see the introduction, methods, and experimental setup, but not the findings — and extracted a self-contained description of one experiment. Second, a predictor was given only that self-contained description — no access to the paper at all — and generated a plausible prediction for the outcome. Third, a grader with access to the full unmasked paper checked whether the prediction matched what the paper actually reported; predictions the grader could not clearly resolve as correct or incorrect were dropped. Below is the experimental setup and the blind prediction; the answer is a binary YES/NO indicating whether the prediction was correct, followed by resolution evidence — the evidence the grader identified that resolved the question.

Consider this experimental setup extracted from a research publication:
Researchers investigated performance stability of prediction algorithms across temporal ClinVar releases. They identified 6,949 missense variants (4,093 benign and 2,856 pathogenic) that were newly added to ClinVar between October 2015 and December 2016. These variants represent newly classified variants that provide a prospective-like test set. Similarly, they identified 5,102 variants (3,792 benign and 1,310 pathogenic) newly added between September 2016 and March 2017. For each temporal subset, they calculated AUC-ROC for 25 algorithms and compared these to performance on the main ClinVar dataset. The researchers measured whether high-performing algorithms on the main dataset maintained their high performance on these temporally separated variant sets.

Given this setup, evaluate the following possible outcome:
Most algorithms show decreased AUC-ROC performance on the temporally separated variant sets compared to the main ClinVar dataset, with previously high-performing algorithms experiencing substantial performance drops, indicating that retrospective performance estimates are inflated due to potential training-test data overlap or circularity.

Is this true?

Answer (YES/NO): NO